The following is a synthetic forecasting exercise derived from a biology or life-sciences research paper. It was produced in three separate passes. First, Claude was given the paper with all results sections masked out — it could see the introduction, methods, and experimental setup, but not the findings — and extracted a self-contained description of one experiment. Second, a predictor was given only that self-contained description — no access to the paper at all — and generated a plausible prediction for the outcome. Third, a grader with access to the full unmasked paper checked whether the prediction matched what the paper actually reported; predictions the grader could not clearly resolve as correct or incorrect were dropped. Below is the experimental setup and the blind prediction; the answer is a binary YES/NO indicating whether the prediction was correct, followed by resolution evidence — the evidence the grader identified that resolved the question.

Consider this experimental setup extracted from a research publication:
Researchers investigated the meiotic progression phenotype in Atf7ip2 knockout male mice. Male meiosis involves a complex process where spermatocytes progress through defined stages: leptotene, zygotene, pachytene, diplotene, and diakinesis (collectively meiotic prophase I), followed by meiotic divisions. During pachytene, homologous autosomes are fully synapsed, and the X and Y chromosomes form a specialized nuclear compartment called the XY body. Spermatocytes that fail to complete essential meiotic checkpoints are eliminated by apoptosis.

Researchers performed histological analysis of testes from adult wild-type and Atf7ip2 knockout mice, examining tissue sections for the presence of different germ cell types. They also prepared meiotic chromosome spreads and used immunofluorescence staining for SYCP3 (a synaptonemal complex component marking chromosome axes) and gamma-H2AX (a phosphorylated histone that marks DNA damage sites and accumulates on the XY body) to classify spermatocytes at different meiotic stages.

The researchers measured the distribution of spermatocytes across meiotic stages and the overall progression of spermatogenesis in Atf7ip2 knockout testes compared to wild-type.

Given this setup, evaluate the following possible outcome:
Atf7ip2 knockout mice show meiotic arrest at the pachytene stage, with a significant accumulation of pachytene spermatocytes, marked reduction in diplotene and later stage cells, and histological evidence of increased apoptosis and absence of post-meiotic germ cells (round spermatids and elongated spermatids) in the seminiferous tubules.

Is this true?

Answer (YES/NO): YES